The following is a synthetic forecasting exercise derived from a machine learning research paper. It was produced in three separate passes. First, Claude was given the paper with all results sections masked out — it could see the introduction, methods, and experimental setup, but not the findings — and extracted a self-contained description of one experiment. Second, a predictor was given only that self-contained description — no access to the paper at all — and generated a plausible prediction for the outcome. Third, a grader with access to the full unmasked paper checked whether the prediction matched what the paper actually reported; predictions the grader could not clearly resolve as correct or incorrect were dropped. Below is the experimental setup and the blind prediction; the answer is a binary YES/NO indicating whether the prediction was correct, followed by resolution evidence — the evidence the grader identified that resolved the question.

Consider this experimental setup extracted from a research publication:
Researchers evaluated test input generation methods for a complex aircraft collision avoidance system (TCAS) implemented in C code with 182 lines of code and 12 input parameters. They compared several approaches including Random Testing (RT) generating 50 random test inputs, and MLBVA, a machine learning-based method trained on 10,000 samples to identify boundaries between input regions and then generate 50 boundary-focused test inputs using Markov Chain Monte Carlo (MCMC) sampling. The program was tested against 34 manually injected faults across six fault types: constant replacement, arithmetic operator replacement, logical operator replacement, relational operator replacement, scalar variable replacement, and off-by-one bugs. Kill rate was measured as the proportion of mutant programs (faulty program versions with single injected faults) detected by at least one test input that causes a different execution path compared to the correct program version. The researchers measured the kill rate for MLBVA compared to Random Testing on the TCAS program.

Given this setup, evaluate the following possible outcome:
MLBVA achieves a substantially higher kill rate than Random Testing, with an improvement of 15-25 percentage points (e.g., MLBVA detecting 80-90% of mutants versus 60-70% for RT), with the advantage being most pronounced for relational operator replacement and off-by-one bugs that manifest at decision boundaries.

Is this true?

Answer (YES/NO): NO